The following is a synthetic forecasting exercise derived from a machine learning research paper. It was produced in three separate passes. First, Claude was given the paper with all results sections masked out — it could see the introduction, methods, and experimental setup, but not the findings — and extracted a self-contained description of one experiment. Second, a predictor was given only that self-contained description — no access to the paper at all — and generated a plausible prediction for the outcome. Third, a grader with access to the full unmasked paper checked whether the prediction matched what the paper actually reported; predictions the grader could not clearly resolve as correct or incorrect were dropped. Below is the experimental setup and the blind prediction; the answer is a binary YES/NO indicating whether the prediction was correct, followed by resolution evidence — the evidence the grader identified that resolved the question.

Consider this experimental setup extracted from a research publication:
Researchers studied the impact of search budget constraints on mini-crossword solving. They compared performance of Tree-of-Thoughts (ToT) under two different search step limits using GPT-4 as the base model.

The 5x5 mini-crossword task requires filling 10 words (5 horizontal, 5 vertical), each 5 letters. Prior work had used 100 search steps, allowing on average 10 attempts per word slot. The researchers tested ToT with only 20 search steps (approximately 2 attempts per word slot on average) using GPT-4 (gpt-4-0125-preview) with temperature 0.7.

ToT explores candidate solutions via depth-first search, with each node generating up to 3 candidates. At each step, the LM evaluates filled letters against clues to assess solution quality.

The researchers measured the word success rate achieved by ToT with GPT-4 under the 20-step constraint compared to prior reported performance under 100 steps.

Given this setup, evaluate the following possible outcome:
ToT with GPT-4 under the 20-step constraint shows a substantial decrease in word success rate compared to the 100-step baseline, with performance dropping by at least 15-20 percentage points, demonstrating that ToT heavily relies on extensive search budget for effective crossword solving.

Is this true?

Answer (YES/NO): YES